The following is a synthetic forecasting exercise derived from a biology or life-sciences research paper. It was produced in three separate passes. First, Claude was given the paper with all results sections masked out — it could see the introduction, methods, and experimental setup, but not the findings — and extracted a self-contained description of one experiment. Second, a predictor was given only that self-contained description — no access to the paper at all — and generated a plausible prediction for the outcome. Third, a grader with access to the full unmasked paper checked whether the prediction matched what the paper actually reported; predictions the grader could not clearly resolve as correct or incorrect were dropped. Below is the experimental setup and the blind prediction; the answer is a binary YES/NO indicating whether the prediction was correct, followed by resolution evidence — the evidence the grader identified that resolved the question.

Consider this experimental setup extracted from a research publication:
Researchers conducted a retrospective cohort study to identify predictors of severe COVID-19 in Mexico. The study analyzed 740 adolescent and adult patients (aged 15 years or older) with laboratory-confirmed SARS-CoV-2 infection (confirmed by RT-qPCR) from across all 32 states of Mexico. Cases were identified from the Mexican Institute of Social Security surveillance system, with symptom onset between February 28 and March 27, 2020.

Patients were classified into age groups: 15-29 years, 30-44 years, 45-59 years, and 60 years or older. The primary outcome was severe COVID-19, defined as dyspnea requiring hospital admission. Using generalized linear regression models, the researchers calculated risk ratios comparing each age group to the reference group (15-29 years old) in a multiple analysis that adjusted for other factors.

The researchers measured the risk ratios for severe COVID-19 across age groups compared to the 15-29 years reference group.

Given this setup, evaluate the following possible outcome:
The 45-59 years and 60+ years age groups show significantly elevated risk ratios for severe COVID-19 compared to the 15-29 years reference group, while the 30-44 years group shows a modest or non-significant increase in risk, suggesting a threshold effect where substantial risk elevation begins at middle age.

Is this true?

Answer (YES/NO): YES